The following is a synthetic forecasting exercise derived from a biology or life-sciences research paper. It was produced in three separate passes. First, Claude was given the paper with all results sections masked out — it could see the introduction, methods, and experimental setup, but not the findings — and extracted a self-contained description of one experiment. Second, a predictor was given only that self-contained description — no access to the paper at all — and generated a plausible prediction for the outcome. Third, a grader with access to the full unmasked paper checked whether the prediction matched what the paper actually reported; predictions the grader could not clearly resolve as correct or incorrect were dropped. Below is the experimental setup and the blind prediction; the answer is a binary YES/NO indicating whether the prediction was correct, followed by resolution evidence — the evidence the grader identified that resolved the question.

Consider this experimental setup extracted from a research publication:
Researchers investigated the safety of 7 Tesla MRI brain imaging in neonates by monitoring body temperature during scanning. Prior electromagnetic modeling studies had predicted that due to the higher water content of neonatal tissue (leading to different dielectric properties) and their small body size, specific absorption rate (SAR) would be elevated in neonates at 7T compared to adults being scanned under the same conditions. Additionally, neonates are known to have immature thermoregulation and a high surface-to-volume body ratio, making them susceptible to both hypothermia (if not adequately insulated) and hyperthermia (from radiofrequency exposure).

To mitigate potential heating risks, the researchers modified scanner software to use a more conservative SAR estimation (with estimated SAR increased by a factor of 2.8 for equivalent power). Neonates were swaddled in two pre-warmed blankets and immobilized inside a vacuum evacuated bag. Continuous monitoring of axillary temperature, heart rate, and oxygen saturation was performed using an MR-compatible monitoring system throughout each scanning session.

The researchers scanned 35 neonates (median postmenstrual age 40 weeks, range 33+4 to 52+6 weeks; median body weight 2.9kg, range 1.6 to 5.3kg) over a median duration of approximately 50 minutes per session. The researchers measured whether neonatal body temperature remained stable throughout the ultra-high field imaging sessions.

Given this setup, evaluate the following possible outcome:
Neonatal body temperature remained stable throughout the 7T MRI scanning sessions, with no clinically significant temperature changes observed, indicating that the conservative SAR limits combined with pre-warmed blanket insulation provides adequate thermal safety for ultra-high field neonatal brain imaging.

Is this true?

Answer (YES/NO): YES